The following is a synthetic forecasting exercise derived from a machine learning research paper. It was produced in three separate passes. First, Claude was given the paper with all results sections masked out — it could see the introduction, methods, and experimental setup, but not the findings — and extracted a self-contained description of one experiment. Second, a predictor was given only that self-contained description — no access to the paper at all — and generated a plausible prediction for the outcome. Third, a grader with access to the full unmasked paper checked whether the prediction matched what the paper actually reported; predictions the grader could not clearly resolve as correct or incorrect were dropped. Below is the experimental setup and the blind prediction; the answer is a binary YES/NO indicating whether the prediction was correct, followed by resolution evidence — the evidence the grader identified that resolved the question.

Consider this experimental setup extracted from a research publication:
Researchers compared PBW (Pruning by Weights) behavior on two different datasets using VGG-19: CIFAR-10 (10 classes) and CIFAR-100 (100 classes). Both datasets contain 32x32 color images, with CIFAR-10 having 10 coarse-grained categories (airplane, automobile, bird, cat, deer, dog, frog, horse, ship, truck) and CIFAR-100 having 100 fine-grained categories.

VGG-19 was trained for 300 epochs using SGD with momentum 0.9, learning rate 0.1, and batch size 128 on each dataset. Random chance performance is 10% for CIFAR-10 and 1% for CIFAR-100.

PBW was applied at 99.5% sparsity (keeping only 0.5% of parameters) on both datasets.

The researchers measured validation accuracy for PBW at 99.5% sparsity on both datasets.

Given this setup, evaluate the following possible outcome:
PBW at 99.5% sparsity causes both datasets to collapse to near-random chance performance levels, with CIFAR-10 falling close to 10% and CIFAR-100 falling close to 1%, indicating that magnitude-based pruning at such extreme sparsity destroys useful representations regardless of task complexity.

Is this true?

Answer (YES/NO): YES